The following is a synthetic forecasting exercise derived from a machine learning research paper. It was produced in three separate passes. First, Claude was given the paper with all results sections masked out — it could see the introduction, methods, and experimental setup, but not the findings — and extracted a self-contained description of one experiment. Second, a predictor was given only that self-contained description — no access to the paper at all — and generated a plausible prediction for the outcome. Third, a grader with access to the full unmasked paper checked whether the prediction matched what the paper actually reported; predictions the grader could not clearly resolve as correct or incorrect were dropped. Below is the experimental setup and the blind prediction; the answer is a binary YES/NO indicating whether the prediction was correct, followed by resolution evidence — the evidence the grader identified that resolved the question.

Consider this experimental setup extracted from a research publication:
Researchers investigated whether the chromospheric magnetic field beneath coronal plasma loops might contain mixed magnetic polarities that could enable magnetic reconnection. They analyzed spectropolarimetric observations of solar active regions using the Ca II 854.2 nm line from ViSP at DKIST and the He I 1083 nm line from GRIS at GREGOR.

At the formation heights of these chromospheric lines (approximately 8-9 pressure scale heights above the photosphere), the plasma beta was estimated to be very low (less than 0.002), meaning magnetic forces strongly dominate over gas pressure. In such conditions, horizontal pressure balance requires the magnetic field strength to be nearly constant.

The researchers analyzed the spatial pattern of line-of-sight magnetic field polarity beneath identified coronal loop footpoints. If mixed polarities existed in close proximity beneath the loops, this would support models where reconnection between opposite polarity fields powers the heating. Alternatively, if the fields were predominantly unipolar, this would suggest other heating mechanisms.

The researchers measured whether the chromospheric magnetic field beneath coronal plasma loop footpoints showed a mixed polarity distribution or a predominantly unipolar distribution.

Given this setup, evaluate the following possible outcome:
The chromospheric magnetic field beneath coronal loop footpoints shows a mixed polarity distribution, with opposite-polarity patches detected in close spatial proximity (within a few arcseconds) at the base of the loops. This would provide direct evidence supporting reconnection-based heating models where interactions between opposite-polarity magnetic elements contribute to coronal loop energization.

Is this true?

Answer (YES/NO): NO